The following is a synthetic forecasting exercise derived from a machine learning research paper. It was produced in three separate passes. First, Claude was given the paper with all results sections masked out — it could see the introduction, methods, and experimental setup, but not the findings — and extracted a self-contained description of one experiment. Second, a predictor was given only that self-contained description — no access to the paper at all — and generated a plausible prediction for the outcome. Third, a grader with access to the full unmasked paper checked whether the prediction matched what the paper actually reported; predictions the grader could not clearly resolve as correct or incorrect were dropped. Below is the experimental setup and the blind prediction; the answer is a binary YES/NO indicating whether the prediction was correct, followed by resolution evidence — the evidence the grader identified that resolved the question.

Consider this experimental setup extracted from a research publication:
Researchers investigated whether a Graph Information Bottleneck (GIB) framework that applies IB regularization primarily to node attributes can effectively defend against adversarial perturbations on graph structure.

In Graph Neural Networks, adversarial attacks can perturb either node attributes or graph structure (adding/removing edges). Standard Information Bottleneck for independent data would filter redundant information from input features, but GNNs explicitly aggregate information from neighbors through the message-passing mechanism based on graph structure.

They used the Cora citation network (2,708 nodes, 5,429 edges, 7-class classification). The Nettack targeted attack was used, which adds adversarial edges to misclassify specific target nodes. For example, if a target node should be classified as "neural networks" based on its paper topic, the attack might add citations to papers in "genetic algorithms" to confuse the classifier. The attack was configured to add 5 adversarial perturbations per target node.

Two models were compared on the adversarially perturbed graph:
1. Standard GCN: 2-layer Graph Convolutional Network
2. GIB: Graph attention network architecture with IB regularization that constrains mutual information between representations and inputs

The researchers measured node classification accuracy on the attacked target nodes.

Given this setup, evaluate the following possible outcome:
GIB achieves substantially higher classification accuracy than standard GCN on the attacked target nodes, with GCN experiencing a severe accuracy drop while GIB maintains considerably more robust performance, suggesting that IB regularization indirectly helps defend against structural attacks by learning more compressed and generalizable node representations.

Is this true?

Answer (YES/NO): NO